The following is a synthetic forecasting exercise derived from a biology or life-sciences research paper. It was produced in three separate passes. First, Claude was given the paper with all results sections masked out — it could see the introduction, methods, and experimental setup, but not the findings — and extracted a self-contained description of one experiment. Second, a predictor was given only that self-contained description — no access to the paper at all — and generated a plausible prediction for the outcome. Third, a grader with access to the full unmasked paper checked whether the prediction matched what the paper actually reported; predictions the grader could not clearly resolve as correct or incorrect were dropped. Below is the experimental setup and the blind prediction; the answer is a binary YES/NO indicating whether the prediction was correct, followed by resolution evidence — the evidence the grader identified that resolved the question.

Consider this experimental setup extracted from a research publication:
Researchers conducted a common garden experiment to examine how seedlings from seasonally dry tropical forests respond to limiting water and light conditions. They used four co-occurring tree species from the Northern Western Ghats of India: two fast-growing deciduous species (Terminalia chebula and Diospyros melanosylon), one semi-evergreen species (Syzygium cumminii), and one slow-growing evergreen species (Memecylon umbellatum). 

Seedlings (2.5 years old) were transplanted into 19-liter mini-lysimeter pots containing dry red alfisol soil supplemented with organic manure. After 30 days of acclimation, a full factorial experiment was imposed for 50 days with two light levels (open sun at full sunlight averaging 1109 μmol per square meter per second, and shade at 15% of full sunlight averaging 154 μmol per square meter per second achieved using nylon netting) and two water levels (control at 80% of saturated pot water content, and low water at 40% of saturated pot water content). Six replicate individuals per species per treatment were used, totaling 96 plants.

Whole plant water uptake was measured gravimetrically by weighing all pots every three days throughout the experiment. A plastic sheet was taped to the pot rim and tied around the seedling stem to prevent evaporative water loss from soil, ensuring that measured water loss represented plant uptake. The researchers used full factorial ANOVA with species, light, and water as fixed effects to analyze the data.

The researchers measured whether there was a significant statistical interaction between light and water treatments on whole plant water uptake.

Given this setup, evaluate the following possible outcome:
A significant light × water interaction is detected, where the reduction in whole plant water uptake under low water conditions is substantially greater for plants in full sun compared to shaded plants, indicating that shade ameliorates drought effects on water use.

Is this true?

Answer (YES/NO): NO